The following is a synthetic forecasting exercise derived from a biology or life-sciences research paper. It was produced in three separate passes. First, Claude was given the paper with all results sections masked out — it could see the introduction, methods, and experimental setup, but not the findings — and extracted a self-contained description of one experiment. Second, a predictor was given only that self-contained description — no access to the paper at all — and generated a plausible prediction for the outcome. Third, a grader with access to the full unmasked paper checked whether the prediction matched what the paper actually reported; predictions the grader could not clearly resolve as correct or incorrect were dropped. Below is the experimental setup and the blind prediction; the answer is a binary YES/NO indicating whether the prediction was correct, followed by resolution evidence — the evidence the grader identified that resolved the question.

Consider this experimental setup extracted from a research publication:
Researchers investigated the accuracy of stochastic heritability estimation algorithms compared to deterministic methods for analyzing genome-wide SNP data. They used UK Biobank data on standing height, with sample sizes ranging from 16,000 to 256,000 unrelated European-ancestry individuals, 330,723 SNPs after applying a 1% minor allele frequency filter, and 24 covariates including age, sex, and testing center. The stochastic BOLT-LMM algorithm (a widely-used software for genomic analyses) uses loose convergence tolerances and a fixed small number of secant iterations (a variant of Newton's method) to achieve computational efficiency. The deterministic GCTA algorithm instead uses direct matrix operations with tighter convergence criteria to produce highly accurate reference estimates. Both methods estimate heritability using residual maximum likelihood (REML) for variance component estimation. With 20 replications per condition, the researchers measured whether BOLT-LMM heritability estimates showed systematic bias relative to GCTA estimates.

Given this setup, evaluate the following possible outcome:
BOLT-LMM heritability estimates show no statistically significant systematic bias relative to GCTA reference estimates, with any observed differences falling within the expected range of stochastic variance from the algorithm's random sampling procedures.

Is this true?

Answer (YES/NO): NO